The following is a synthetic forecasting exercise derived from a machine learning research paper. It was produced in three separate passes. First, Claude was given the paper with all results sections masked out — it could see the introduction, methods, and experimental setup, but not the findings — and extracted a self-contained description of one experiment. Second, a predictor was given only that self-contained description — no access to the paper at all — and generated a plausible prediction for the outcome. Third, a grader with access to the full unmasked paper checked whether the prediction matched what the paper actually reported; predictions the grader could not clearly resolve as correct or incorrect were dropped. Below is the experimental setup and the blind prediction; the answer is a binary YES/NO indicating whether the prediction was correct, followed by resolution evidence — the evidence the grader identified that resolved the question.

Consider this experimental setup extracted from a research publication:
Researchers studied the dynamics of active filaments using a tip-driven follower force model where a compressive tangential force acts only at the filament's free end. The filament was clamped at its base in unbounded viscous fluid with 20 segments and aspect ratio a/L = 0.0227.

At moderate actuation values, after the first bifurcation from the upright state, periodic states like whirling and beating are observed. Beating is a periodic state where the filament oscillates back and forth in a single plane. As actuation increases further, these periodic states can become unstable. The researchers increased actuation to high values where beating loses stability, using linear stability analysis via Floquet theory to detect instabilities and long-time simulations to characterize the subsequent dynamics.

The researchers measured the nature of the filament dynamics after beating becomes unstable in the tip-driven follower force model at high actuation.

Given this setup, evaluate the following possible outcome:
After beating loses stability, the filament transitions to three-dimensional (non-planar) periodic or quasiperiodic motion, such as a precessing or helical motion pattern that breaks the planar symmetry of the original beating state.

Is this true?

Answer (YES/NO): YES